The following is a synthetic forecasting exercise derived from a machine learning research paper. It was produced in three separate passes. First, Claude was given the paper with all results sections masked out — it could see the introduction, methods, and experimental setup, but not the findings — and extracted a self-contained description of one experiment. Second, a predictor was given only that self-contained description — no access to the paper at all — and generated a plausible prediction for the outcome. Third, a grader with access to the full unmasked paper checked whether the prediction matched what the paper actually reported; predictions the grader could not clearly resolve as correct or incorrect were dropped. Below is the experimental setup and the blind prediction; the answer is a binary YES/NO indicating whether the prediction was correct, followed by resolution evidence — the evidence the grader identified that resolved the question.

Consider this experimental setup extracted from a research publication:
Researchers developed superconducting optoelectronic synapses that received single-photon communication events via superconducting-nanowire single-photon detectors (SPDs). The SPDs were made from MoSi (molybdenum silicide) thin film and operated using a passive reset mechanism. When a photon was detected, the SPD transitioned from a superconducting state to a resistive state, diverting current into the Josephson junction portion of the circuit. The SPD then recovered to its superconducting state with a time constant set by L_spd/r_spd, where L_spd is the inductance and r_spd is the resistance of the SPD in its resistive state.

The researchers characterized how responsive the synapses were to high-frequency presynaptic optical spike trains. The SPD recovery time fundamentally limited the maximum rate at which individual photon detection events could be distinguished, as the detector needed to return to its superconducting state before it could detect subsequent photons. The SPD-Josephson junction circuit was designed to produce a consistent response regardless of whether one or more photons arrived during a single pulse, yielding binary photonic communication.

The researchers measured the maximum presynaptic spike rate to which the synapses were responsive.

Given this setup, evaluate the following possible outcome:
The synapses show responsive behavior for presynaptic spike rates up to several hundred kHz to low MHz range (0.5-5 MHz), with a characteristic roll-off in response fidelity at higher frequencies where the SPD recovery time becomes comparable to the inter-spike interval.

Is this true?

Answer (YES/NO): NO